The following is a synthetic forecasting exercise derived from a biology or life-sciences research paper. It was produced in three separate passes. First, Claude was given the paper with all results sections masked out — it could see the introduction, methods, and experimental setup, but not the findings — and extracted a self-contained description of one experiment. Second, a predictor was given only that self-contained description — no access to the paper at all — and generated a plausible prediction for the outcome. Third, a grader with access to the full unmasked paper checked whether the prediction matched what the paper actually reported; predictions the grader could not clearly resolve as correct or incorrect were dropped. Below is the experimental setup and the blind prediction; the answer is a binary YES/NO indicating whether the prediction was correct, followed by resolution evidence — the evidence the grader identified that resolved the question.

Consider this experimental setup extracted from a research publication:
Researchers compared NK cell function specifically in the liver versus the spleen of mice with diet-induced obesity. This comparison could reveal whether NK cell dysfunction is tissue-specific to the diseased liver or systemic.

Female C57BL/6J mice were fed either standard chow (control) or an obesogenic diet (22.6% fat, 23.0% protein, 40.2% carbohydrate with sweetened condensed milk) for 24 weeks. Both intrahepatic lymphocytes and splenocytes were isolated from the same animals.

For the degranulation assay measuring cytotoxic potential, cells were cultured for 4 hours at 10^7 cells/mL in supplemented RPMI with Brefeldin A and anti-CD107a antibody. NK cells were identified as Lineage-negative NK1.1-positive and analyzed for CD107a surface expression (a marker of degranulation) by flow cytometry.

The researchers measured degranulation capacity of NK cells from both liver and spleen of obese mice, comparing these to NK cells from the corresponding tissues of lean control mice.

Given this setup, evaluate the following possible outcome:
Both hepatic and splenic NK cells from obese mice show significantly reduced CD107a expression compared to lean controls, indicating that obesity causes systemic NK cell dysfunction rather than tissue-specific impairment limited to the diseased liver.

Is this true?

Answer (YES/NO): NO